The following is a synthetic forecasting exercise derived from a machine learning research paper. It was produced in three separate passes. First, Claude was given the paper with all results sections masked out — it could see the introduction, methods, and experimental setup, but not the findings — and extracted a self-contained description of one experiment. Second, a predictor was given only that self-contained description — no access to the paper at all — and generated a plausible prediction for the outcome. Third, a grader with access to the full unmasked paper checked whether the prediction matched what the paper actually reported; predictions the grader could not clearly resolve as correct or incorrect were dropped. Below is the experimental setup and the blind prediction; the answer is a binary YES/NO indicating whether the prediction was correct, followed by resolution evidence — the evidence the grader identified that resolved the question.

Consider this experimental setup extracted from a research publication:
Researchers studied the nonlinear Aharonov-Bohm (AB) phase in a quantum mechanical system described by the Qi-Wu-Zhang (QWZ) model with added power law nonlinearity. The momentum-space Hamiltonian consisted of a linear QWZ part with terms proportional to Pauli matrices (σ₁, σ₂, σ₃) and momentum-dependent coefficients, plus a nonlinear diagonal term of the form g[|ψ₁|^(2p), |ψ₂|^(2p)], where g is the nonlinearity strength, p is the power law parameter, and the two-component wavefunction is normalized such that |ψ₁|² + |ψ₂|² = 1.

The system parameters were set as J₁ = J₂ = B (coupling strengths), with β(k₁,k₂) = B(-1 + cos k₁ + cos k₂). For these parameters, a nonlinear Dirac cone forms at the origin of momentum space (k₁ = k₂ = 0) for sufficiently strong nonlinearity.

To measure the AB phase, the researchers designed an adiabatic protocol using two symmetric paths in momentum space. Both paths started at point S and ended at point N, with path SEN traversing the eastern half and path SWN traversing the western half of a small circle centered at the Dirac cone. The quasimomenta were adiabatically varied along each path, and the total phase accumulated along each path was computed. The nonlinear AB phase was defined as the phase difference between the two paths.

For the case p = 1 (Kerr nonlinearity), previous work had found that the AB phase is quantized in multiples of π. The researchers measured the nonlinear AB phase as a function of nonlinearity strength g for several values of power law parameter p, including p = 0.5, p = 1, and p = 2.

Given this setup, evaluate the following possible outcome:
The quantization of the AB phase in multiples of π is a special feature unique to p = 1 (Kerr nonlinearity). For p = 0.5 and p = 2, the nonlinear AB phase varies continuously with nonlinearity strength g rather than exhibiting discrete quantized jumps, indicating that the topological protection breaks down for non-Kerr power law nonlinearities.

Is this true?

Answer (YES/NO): YES